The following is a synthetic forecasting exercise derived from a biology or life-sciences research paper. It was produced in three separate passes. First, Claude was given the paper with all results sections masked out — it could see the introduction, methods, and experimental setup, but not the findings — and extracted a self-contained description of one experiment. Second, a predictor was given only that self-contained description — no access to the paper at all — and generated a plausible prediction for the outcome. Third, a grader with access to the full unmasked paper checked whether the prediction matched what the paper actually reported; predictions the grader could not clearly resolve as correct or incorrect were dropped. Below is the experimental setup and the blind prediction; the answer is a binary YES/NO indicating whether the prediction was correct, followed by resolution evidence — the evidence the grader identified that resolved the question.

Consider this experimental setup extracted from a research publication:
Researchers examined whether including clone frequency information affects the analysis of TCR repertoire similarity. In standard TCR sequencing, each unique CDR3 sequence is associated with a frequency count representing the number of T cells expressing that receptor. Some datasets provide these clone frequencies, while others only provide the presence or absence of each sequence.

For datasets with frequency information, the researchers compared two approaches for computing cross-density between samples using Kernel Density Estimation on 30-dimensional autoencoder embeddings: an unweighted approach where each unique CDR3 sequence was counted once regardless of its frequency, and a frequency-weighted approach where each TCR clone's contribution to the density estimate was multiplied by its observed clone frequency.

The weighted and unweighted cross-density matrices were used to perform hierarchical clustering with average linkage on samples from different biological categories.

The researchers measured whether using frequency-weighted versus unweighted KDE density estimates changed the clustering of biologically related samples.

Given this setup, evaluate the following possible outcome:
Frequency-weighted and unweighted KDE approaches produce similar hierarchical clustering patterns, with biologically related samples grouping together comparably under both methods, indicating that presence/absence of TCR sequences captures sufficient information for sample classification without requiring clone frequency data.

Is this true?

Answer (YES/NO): NO